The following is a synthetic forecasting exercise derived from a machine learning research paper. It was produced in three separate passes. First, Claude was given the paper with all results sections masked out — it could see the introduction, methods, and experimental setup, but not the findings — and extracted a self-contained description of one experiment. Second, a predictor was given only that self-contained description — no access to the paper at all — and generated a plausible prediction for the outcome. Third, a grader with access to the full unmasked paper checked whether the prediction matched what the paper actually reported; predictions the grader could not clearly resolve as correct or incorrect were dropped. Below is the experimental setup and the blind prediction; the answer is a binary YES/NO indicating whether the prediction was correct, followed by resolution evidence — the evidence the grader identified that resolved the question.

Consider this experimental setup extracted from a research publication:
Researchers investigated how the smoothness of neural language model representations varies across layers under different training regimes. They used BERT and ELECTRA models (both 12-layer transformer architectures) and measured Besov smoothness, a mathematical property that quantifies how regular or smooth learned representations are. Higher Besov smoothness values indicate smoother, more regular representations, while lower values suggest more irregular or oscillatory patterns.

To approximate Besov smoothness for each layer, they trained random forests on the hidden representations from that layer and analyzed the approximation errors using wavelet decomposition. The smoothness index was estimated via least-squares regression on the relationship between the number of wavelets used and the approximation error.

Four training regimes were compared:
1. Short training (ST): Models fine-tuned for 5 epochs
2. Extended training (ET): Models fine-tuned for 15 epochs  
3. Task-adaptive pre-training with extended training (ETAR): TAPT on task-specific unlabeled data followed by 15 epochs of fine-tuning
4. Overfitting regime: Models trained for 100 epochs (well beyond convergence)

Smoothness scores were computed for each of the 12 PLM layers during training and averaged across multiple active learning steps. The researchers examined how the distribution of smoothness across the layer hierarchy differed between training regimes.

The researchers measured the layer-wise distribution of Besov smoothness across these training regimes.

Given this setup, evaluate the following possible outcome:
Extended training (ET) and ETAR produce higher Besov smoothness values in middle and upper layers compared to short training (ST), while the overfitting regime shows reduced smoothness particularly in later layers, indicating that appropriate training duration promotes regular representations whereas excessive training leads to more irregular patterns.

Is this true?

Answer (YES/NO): NO